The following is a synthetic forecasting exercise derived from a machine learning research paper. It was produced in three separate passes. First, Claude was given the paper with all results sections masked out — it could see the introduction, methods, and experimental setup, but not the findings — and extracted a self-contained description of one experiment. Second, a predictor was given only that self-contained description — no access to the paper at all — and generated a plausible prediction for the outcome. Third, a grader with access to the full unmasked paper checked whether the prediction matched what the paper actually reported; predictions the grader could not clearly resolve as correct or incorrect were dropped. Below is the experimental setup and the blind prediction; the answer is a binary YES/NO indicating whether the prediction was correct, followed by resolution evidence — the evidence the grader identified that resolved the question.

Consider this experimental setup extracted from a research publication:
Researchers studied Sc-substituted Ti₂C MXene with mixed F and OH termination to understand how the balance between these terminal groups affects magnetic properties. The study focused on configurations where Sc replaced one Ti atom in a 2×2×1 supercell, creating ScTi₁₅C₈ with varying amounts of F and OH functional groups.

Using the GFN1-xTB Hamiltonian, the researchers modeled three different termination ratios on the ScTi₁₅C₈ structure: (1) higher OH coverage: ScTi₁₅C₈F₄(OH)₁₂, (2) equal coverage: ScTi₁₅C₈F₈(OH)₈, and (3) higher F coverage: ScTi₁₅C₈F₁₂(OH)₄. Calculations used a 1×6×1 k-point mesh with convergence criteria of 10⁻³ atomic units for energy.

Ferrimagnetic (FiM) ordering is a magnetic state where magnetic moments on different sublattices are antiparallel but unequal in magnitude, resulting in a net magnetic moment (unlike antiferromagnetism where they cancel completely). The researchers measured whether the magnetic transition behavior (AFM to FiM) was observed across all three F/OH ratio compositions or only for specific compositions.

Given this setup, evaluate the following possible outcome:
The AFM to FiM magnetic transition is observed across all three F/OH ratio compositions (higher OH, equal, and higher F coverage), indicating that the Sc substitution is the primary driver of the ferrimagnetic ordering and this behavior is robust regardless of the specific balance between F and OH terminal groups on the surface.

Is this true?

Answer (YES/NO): NO